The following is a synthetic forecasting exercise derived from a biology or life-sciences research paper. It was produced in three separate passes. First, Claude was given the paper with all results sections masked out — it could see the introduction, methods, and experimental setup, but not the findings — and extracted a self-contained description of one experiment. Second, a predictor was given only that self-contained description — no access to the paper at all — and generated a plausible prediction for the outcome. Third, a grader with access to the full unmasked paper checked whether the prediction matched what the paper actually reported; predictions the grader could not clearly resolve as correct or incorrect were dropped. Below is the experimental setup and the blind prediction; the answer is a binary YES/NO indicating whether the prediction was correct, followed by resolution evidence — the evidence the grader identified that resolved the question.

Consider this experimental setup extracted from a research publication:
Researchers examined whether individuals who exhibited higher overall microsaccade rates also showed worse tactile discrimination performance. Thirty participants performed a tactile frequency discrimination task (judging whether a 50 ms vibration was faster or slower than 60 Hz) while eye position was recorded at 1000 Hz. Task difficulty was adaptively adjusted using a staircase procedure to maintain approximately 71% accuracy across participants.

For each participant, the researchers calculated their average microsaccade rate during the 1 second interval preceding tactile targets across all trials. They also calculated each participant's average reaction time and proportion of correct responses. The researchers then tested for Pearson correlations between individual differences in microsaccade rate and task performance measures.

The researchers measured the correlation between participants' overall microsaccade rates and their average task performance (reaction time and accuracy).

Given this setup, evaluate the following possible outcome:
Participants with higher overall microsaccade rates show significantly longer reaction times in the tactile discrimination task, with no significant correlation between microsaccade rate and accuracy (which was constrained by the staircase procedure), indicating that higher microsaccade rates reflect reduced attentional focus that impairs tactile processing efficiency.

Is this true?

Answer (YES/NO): NO